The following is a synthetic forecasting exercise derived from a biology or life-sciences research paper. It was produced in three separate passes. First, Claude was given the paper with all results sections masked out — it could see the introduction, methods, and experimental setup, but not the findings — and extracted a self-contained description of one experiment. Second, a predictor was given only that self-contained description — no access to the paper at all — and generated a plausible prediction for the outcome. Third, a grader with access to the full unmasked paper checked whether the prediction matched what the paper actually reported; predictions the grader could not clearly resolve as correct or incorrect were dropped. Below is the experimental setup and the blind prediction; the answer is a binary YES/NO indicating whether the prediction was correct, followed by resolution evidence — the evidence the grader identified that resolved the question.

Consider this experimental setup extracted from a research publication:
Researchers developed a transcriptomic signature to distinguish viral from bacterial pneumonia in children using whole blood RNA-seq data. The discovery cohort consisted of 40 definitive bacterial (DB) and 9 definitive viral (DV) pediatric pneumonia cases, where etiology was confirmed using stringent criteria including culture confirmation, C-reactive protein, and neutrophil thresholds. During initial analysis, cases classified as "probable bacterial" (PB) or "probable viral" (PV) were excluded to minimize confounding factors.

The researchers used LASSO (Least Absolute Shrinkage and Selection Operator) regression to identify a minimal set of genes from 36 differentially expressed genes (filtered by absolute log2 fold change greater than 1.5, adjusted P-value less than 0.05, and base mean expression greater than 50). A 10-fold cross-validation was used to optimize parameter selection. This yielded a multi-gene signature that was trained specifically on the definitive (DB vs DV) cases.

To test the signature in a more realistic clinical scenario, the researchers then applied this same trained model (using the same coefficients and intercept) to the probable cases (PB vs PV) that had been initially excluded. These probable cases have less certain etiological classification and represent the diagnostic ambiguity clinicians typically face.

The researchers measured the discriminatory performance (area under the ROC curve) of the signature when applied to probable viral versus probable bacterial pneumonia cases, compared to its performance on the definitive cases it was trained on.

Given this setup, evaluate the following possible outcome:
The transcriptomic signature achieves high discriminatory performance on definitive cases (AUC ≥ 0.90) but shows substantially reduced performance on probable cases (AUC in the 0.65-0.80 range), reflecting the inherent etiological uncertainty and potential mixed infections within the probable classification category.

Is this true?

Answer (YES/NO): YES